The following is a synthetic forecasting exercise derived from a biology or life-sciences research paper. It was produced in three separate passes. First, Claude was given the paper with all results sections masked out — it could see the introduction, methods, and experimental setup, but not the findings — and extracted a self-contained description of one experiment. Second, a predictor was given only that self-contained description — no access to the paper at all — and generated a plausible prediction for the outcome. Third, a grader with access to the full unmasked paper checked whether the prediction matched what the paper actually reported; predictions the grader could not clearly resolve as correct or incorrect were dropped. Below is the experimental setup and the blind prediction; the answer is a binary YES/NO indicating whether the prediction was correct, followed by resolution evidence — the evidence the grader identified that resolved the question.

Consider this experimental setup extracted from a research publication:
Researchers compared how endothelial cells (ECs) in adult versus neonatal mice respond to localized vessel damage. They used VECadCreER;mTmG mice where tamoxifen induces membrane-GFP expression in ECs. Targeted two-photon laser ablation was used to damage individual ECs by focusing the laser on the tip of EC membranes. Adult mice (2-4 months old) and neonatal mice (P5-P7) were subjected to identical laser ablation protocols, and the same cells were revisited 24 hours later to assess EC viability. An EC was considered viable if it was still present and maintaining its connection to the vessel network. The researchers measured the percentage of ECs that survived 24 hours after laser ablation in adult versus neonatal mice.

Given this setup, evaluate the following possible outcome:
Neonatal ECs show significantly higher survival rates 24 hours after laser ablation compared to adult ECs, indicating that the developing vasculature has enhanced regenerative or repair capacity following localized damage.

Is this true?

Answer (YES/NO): NO